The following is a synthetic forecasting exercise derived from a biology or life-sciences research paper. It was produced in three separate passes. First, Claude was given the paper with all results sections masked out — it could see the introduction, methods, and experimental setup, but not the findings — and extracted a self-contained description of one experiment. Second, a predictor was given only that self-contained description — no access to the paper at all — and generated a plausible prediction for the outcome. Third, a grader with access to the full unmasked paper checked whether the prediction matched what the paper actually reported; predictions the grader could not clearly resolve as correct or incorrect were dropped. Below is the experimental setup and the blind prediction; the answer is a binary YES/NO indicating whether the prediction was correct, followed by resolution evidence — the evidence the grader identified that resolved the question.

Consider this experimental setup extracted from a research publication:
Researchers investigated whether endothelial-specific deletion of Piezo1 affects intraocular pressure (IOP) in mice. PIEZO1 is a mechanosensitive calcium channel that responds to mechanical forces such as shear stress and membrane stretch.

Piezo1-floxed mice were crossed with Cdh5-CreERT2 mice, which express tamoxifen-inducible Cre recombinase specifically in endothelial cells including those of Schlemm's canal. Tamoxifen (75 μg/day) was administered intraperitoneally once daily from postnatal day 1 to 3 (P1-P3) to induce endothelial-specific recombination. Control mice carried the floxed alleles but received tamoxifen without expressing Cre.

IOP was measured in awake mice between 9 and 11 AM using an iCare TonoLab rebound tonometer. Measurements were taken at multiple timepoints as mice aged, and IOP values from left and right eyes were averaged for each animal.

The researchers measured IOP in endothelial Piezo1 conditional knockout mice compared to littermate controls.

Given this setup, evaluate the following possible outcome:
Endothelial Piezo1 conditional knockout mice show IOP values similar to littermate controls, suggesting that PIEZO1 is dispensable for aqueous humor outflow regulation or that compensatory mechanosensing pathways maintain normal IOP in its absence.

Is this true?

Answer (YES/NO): NO